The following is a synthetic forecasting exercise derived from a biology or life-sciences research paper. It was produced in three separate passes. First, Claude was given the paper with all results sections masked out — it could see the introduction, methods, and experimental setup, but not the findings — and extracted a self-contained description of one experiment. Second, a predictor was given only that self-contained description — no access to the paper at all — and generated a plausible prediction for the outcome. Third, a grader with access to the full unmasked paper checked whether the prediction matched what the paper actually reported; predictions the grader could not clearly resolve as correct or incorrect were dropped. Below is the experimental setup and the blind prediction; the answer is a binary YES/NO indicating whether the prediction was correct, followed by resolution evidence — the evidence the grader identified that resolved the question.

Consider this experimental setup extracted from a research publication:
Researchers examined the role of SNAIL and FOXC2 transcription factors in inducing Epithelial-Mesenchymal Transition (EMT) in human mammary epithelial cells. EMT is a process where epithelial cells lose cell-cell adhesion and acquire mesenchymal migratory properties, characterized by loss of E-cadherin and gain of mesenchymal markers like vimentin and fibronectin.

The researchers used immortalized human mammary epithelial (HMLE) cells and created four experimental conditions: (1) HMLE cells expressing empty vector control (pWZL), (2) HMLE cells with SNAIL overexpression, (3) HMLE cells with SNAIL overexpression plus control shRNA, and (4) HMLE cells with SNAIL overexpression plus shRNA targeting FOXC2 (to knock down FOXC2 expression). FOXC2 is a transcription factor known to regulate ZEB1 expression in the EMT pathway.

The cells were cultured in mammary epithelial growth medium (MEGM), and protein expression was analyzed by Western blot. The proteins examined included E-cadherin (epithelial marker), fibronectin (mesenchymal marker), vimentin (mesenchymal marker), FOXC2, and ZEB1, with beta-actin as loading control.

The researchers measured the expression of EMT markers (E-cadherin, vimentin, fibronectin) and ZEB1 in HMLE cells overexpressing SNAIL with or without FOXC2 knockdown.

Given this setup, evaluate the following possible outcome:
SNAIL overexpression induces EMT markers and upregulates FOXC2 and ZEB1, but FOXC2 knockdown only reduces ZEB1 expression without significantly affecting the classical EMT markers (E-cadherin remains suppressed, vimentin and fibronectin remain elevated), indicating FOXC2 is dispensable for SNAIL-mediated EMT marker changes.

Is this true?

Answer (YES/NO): NO